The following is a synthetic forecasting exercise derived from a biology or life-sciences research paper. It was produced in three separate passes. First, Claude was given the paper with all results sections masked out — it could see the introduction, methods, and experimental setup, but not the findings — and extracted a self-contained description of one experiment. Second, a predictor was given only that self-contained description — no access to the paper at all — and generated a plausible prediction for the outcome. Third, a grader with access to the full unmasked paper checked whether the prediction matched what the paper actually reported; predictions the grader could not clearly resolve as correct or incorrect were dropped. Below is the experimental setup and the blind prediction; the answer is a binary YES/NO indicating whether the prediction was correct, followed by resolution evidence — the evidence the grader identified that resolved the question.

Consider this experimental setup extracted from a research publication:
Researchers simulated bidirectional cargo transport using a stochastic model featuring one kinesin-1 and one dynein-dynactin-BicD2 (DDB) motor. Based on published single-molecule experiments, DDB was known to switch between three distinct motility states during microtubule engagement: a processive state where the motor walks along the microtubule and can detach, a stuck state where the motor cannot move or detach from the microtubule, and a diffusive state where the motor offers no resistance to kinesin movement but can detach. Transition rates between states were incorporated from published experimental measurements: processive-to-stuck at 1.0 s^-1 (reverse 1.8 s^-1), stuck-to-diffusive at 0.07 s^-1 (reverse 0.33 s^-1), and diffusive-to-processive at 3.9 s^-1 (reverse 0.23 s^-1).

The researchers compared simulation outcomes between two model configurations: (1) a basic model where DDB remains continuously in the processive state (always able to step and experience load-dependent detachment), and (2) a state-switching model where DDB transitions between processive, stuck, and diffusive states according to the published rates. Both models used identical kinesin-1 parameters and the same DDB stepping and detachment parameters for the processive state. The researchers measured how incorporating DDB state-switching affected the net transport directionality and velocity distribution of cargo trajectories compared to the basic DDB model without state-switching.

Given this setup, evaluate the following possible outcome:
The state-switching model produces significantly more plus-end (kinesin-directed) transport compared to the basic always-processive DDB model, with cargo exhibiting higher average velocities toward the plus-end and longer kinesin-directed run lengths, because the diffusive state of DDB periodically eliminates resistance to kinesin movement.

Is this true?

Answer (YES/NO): NO